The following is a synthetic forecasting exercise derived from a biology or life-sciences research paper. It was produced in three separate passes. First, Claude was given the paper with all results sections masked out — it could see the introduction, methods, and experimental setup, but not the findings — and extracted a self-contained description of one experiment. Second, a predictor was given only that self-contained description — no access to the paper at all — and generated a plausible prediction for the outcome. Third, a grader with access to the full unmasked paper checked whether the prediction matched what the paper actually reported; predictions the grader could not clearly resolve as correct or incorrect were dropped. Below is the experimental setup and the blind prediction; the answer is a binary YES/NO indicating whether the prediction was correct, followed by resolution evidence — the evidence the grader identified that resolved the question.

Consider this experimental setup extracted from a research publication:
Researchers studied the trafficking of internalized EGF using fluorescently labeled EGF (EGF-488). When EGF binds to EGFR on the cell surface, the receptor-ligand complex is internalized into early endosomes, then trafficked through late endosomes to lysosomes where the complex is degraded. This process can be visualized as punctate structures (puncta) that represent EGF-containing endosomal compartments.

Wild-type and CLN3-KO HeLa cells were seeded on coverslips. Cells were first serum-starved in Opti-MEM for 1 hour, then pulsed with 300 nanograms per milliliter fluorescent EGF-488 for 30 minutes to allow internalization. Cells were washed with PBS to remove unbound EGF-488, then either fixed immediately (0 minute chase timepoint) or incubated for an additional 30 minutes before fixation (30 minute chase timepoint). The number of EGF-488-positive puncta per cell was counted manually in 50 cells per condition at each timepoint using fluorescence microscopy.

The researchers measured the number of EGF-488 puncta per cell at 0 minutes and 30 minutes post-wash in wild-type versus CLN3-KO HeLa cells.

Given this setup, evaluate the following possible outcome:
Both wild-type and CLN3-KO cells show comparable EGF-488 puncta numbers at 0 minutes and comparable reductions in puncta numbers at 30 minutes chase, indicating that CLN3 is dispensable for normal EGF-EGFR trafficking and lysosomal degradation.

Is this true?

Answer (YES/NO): NO